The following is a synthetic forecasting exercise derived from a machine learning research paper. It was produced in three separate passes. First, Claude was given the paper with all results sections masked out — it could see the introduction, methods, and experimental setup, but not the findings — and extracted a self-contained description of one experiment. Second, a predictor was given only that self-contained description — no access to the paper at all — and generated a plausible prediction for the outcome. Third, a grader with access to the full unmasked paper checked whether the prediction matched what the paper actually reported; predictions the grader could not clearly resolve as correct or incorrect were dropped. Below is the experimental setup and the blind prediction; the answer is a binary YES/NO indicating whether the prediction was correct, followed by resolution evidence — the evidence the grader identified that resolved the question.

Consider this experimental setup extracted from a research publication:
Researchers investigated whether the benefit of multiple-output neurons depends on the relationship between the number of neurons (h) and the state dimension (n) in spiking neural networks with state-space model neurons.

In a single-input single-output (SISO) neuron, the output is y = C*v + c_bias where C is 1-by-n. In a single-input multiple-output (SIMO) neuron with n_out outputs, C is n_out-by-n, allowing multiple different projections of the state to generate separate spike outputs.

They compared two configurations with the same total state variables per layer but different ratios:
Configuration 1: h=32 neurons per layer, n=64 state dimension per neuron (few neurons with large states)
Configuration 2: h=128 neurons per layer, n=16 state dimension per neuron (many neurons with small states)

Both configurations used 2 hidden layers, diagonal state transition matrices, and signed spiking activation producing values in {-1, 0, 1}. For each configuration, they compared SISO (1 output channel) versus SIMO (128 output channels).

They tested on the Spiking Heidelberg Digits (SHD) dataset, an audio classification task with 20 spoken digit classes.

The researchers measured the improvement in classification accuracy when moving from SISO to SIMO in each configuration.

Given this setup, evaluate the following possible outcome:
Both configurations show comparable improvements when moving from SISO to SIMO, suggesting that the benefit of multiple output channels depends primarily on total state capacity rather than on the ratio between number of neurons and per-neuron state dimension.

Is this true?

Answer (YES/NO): NO